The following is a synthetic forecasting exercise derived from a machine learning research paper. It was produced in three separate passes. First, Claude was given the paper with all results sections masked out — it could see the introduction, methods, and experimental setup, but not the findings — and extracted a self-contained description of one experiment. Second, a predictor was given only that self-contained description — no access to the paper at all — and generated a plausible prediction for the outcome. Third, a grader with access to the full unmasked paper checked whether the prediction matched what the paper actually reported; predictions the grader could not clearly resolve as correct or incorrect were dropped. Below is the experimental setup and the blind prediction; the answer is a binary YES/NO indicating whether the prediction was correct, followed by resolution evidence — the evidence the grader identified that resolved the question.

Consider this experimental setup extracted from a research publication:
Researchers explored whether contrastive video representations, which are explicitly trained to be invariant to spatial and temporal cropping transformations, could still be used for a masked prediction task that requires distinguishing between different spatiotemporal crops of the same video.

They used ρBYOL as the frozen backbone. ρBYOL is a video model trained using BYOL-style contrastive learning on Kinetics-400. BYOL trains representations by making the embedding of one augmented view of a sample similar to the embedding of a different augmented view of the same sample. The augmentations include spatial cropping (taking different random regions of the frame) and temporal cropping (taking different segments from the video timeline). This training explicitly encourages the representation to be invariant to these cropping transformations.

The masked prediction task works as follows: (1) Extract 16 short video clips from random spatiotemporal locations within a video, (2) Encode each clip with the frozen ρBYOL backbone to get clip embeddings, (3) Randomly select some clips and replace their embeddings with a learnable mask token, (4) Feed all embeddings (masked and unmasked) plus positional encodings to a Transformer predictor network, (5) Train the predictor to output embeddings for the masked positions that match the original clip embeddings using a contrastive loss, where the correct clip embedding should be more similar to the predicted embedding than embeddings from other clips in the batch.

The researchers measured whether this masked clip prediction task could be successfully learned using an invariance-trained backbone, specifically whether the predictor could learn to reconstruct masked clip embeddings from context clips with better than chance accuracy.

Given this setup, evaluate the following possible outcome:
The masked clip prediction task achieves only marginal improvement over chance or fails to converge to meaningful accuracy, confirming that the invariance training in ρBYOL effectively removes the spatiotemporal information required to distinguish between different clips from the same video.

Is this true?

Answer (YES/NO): NO